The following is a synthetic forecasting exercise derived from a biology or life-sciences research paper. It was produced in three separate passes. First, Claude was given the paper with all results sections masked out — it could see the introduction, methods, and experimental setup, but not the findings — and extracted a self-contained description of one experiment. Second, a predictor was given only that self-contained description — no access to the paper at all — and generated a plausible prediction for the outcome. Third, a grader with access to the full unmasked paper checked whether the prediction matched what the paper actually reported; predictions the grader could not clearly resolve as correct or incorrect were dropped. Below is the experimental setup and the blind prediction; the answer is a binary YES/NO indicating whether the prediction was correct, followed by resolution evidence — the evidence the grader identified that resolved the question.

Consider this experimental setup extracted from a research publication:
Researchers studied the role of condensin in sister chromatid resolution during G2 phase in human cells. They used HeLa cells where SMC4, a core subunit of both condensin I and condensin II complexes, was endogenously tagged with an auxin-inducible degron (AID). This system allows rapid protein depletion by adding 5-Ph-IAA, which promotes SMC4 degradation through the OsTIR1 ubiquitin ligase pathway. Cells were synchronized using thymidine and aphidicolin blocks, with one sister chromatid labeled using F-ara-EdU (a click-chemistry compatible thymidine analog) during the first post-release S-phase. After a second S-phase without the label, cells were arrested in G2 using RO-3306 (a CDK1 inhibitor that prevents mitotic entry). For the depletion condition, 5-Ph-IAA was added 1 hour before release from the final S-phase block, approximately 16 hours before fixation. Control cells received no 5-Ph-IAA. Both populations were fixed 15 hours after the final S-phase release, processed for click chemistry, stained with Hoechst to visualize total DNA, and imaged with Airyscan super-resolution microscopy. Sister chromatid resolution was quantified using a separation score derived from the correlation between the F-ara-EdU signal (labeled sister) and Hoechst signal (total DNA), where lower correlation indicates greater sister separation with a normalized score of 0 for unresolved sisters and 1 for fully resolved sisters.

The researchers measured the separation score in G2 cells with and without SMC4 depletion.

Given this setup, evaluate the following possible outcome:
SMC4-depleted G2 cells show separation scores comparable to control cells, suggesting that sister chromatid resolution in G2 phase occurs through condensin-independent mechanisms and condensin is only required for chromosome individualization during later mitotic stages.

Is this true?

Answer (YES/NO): YES